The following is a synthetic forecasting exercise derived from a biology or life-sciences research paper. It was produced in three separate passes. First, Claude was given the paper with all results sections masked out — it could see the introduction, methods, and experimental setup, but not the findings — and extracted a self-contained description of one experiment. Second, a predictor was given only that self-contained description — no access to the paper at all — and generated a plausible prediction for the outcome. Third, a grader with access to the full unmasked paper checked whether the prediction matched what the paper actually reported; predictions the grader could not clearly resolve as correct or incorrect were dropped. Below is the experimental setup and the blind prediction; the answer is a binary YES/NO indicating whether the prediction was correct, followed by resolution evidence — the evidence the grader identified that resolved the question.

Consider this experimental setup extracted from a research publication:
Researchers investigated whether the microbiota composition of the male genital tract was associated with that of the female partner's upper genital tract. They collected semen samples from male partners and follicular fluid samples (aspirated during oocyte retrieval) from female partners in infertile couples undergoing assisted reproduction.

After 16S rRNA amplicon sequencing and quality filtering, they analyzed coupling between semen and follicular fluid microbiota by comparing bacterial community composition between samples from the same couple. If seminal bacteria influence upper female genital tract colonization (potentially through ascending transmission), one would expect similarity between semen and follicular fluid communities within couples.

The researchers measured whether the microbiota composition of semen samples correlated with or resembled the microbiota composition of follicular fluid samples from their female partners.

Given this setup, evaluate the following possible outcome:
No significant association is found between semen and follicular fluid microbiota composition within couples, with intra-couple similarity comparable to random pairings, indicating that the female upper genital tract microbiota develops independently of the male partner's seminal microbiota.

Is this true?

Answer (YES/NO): NO